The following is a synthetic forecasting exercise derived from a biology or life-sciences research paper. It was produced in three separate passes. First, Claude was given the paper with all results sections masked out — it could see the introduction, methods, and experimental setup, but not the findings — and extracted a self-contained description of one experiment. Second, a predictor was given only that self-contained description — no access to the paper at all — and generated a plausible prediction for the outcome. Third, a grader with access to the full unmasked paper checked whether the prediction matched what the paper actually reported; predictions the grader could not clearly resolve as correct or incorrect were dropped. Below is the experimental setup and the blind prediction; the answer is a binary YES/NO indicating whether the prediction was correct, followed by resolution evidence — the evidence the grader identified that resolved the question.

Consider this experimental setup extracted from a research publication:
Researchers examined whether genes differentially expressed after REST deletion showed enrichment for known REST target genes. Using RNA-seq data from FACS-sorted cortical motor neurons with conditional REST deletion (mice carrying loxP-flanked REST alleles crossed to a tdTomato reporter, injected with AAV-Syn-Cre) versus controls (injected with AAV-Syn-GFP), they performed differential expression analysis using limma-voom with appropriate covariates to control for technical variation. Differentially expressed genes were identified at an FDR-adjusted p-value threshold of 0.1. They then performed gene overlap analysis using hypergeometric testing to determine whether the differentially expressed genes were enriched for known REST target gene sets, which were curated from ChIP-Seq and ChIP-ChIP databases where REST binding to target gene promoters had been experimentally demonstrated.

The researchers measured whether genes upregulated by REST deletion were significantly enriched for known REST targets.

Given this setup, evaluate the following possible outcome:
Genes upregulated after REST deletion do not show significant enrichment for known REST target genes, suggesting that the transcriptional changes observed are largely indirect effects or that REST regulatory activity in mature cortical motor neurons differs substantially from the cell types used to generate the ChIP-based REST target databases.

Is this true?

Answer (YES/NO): NO